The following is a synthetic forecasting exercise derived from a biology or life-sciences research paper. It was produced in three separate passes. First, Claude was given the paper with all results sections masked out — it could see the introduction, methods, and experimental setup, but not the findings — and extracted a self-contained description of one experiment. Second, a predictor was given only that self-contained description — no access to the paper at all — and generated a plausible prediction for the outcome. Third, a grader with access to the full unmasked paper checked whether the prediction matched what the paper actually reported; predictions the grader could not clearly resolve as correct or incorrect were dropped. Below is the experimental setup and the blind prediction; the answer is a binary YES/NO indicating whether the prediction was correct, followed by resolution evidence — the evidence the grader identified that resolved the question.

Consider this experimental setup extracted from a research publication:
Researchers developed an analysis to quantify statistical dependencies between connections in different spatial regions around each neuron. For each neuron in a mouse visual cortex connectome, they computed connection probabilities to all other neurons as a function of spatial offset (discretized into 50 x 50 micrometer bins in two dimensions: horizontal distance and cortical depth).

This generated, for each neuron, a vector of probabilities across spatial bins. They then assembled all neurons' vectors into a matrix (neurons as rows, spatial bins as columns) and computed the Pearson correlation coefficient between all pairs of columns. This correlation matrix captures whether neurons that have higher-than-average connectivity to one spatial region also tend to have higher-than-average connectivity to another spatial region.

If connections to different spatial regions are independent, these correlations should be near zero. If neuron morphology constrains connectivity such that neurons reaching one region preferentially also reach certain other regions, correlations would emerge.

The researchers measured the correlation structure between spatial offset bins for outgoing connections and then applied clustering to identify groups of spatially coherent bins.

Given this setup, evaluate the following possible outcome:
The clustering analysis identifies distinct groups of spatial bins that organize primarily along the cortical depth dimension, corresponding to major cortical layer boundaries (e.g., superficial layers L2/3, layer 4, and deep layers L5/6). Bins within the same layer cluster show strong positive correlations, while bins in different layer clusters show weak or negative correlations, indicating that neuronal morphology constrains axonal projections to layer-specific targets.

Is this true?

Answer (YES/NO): NO